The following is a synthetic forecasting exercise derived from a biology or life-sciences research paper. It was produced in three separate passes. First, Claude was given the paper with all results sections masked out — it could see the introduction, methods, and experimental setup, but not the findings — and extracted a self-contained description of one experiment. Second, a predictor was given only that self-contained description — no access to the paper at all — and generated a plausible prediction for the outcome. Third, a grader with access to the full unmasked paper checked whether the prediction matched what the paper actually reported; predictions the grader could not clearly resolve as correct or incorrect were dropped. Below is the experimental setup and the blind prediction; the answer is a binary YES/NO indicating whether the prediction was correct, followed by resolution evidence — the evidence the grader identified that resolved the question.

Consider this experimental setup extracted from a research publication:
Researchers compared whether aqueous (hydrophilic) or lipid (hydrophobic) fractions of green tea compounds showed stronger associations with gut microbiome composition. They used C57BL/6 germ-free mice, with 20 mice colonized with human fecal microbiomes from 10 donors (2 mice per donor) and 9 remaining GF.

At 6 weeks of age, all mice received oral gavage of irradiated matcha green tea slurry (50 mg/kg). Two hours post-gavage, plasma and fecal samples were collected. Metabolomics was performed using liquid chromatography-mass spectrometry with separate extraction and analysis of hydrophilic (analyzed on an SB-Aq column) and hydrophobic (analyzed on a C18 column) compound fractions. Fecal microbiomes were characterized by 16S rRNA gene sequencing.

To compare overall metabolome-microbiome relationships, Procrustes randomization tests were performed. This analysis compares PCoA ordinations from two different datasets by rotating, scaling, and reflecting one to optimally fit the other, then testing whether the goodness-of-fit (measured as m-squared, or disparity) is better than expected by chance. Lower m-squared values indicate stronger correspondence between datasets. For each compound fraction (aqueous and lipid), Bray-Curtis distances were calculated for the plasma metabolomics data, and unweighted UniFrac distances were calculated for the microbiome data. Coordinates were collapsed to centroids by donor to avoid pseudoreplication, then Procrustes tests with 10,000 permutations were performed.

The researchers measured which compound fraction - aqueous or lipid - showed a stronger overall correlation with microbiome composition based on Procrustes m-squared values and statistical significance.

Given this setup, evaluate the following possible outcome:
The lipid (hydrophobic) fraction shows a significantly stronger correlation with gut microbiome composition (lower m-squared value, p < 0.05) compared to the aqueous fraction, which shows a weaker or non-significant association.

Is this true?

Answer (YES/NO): NO